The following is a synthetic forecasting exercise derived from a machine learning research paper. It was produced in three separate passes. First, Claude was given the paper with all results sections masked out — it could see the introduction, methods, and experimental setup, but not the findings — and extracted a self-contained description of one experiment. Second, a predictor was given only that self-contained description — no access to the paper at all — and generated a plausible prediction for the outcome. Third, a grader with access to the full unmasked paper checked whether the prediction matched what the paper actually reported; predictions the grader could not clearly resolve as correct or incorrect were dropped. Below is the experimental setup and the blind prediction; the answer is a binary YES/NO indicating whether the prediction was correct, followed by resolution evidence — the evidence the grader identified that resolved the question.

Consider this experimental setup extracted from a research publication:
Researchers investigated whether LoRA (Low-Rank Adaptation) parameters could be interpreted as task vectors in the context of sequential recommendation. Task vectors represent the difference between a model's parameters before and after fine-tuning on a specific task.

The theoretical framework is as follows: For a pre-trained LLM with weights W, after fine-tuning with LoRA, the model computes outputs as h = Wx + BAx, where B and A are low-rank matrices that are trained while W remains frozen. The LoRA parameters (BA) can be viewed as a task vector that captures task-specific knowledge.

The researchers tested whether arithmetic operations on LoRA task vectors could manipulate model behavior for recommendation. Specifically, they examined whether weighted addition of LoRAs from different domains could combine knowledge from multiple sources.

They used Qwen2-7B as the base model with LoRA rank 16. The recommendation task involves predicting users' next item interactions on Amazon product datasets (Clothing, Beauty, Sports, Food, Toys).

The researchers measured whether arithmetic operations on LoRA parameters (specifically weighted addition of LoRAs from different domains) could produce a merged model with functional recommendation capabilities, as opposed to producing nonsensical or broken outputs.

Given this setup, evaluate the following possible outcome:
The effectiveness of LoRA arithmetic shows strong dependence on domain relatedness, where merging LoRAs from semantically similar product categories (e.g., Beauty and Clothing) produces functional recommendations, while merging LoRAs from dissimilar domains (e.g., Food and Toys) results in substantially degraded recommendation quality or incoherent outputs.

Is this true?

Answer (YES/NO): NO